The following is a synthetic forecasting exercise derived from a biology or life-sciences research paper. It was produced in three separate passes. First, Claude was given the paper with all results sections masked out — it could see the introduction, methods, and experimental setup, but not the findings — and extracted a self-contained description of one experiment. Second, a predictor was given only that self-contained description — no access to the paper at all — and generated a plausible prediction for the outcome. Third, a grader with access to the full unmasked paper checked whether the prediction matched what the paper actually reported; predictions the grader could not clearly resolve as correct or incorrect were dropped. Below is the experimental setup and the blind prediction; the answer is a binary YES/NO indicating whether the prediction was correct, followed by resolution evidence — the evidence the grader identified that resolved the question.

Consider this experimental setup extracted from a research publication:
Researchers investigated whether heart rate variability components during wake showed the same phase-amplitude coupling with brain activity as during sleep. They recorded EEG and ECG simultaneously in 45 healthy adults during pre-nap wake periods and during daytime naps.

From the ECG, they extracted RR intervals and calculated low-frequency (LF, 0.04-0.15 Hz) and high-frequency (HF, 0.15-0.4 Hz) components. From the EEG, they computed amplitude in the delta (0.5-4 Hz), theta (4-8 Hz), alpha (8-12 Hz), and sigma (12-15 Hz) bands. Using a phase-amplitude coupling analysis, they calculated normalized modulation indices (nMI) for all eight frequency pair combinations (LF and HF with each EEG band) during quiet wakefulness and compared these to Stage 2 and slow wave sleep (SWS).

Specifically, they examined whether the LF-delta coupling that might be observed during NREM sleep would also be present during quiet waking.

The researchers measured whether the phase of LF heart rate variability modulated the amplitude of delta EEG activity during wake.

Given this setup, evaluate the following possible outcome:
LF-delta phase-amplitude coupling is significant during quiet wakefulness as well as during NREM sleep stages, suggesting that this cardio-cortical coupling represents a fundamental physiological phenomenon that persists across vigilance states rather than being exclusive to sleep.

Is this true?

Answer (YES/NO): NO